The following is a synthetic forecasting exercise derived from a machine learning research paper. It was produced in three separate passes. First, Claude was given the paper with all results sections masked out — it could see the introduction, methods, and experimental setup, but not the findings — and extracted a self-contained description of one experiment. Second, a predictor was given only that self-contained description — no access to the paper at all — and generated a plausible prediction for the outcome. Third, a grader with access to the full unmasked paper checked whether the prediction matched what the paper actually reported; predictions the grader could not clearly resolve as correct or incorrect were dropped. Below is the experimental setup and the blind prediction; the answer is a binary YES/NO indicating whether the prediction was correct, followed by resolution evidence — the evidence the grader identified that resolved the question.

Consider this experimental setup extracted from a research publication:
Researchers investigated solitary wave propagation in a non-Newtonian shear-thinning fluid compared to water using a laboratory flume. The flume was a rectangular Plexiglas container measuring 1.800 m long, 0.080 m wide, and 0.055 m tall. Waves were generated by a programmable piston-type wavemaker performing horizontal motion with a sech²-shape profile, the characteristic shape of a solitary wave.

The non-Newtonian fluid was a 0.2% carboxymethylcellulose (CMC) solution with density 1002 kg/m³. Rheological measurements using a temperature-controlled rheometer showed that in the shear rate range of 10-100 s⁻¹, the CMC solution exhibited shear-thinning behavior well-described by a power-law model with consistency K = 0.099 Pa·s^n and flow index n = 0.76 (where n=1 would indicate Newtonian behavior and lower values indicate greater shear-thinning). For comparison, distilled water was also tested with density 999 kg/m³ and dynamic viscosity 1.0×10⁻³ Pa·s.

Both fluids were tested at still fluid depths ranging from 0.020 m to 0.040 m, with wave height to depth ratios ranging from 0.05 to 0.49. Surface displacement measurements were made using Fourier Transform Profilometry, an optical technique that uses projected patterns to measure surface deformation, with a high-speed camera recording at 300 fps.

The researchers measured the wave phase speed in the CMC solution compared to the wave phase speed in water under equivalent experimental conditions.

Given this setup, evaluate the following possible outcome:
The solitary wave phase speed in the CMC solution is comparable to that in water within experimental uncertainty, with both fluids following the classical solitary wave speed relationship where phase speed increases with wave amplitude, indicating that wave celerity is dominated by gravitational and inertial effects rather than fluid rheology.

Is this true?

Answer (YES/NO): NO